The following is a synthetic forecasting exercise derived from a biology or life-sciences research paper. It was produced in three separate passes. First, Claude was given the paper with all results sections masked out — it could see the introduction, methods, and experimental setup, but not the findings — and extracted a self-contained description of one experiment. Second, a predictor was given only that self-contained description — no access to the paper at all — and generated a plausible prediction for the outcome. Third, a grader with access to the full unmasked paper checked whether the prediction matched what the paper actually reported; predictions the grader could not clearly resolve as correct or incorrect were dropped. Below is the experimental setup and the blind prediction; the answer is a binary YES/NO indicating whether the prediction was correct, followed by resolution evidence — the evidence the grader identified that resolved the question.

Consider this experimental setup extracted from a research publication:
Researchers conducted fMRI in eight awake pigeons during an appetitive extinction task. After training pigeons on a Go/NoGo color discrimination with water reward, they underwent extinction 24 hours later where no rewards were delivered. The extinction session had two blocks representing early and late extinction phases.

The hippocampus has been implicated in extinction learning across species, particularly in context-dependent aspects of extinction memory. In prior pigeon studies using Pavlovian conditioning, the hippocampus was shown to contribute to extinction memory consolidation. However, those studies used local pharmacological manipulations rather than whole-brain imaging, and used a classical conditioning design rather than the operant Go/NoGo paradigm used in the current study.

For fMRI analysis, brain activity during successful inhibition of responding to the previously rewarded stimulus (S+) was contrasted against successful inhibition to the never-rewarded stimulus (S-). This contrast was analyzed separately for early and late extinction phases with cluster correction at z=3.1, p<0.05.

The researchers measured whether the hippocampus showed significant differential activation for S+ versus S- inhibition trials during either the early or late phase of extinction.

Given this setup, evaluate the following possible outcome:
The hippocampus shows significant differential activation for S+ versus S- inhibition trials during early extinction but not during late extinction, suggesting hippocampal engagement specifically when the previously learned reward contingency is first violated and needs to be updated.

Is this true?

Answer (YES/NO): YES